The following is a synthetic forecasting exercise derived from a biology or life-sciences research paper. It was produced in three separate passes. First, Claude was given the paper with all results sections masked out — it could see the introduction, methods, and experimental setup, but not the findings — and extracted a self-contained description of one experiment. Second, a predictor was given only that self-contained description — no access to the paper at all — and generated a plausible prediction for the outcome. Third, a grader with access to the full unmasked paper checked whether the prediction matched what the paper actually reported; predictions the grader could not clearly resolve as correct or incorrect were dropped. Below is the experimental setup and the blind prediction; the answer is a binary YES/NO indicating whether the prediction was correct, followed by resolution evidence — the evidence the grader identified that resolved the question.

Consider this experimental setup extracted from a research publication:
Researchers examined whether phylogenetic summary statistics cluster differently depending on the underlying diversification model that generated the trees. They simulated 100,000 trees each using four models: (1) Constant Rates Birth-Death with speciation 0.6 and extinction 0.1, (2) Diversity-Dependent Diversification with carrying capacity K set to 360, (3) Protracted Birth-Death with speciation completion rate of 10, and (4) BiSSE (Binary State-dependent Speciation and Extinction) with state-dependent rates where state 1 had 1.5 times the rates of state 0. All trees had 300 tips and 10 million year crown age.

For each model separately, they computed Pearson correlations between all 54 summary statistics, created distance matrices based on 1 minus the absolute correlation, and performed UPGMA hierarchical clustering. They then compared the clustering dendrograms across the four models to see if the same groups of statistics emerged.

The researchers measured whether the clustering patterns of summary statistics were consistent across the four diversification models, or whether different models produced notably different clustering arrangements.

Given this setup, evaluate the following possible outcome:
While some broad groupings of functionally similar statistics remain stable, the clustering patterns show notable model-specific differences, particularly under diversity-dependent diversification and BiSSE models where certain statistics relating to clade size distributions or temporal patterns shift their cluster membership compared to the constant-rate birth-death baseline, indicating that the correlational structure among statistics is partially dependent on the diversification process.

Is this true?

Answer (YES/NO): NO